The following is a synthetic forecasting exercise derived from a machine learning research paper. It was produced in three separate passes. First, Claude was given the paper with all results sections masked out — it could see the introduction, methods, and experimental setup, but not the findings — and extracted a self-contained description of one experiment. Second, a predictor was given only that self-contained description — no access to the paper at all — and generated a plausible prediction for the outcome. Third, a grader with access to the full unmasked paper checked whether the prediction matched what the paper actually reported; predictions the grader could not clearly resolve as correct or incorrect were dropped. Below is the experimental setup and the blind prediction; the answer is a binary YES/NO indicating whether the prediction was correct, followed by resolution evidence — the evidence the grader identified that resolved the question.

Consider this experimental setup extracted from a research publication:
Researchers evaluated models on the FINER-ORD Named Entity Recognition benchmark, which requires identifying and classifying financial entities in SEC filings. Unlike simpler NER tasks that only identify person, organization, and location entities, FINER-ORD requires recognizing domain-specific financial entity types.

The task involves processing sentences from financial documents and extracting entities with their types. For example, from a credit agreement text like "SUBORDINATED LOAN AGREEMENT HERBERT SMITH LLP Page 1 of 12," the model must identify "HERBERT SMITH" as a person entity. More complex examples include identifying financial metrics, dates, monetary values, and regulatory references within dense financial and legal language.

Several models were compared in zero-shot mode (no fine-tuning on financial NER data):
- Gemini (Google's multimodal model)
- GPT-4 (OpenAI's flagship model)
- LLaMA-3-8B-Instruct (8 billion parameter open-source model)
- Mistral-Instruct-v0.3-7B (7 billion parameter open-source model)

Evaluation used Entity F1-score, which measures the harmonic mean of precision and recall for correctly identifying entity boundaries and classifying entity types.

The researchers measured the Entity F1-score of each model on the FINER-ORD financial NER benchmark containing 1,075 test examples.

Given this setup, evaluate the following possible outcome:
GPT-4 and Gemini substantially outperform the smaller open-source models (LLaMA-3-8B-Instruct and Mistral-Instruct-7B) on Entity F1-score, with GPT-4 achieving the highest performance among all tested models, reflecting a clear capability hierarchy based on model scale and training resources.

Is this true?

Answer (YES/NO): NO